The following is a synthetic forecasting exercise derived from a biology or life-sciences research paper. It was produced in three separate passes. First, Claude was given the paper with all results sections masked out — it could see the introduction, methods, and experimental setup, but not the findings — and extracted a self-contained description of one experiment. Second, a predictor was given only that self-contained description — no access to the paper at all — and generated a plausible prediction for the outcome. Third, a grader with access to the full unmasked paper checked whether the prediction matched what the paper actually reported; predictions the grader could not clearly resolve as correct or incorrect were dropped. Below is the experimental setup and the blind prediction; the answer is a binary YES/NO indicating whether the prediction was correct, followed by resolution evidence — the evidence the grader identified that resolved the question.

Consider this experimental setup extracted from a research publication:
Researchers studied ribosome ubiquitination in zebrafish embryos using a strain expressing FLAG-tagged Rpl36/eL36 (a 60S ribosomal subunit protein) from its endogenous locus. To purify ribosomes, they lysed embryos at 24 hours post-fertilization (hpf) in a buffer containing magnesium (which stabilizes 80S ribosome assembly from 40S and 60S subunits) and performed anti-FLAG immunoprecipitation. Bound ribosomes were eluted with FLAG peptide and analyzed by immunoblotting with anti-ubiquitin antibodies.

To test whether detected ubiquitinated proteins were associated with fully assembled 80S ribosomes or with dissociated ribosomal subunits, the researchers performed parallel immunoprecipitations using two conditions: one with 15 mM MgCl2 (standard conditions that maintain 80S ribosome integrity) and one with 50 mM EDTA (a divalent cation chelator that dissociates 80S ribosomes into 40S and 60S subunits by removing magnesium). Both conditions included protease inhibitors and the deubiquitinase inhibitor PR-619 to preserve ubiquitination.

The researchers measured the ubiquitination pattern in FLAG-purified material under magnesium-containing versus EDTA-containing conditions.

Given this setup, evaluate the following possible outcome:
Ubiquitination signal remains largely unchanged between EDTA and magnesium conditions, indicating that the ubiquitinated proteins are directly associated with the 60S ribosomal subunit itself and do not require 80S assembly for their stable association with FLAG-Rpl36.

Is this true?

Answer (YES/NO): NO